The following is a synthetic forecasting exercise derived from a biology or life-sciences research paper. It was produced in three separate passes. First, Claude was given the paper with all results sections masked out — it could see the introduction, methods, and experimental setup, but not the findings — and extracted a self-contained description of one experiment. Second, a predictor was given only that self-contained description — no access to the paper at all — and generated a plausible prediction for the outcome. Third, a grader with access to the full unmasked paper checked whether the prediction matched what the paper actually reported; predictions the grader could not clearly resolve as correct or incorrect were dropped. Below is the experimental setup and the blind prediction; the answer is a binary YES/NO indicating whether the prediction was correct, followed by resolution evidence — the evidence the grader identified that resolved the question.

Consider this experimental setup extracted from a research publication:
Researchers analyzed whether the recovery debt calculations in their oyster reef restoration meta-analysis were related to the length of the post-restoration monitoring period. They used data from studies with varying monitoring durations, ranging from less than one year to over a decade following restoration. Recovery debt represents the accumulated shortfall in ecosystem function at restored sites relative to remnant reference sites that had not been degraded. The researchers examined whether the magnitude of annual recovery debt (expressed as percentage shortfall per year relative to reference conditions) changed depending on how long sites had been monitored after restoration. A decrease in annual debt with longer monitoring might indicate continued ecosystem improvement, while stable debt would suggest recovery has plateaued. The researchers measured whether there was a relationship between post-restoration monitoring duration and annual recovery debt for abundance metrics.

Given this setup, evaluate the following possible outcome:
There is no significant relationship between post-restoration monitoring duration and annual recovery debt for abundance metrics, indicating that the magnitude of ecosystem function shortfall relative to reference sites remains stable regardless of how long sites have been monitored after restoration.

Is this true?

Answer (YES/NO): YES